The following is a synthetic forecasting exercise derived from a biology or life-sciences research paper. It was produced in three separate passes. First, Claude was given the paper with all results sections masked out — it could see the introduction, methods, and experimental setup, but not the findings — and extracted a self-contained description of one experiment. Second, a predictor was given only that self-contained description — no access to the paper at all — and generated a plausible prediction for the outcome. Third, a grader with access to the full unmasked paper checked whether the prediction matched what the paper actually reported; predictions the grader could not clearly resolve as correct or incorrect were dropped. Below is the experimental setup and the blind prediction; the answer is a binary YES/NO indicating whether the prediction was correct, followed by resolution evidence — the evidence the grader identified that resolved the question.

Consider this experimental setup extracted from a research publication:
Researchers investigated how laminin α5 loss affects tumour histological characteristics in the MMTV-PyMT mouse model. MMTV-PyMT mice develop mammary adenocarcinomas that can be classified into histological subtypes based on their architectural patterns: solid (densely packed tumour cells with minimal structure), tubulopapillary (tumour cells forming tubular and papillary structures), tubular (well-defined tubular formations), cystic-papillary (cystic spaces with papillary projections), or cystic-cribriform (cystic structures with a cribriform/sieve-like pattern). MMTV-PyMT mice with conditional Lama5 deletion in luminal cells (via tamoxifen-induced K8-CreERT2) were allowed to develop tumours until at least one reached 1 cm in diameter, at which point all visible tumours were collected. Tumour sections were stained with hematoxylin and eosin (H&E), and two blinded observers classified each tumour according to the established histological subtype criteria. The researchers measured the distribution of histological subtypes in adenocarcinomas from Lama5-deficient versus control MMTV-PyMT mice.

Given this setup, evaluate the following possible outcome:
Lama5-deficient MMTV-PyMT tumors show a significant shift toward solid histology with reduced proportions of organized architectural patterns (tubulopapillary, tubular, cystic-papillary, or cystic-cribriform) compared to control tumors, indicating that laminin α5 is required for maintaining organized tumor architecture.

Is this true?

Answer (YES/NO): NO